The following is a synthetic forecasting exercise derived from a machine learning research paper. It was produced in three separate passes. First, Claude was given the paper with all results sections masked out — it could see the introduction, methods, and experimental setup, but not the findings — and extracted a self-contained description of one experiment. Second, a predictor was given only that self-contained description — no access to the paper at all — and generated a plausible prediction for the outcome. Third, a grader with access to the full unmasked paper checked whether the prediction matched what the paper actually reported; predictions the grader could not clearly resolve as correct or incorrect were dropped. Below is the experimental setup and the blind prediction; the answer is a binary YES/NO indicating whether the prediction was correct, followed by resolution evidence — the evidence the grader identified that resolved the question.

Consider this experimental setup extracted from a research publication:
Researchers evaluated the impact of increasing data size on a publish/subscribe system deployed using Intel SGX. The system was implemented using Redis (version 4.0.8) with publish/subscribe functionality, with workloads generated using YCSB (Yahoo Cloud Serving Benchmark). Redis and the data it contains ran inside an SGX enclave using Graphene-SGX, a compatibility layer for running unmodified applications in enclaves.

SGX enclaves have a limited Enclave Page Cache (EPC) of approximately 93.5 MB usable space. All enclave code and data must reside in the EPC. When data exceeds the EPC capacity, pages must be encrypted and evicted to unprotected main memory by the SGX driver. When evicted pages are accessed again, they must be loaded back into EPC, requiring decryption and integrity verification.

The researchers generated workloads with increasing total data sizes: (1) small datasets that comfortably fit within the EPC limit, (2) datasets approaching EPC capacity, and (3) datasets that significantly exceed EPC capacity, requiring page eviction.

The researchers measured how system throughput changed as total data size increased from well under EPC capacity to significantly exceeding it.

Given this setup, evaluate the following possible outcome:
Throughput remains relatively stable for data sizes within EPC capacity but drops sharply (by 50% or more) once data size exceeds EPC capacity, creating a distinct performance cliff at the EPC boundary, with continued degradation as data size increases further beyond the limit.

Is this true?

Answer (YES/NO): NO